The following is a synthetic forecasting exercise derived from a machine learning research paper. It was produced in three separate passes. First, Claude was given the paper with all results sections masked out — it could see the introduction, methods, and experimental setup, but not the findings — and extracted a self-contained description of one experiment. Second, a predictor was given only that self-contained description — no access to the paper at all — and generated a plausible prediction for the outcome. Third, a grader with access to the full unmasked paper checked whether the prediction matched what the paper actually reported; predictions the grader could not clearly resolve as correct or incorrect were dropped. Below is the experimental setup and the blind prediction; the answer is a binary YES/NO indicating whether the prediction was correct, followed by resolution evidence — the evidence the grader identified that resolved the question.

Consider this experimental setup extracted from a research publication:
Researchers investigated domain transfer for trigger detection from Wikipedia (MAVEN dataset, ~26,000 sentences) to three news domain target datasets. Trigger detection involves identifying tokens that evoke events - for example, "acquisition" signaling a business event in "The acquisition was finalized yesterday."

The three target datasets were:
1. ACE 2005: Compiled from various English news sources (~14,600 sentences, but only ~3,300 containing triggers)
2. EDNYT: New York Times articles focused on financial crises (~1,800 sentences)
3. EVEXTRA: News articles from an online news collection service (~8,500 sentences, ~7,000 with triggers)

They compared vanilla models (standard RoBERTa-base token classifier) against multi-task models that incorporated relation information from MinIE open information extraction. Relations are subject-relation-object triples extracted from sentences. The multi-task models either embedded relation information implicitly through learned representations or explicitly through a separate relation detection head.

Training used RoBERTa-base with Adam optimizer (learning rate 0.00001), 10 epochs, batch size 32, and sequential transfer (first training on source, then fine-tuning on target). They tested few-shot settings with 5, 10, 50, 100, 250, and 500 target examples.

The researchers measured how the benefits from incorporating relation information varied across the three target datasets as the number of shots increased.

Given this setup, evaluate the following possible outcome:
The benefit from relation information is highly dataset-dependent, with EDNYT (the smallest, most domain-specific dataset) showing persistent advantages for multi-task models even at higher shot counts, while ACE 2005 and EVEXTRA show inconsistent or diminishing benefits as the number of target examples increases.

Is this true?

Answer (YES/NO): NO